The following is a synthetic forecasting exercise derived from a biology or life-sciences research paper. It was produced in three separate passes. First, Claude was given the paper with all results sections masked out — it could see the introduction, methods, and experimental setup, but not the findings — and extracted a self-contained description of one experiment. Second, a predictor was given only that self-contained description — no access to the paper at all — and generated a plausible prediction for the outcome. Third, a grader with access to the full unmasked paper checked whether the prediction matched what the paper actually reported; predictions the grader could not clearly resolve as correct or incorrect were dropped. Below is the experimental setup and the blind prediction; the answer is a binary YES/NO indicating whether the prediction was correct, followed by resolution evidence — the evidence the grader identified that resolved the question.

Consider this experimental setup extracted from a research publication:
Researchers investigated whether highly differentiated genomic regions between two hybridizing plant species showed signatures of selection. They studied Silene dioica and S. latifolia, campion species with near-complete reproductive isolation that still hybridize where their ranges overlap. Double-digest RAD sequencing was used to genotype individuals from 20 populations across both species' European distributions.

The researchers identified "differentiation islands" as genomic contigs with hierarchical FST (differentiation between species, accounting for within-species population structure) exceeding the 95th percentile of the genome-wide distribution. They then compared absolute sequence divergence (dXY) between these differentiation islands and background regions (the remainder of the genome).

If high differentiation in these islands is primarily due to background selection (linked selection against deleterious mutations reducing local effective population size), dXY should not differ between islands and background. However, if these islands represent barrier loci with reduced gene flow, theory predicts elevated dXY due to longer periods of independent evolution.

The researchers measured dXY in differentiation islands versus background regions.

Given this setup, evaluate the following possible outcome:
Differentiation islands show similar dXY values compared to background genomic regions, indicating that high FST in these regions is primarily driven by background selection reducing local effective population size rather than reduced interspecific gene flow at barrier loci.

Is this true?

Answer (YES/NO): NO